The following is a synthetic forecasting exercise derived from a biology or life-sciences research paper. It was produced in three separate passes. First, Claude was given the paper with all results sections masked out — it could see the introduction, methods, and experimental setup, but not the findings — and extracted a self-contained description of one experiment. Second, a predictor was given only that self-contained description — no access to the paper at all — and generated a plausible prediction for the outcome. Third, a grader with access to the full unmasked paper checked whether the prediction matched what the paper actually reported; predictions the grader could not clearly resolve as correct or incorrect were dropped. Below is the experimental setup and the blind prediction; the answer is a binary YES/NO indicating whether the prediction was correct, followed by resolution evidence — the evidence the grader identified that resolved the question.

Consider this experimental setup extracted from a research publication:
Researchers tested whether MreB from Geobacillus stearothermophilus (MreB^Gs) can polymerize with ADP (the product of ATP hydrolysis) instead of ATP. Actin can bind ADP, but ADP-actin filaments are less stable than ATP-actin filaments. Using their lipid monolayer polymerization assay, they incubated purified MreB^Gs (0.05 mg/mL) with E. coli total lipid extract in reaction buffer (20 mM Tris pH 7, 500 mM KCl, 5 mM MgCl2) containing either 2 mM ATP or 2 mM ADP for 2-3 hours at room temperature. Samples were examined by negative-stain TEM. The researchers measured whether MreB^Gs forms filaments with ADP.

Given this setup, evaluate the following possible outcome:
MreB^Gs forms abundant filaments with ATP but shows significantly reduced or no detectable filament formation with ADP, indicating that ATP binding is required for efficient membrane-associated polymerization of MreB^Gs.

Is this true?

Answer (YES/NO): YES